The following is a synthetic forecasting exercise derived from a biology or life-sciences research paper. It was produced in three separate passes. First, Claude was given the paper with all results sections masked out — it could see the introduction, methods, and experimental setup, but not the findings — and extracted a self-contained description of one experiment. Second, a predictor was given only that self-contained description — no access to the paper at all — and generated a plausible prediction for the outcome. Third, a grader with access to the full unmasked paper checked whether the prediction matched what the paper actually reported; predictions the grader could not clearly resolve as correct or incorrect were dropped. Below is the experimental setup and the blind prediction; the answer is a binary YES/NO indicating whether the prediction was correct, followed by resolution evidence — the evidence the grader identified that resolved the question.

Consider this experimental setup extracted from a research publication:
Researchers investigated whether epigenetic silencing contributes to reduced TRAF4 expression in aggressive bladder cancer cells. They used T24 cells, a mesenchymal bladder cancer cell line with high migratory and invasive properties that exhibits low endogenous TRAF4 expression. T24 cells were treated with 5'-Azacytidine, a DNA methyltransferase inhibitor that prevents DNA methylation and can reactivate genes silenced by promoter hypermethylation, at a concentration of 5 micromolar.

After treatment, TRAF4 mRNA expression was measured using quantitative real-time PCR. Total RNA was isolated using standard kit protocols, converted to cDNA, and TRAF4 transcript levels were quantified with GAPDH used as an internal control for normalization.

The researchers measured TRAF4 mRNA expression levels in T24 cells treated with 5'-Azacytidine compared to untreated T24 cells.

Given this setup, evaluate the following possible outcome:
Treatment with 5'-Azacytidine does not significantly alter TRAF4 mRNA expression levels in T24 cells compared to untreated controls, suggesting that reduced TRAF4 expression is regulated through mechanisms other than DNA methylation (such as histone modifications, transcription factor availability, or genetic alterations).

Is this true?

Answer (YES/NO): NO